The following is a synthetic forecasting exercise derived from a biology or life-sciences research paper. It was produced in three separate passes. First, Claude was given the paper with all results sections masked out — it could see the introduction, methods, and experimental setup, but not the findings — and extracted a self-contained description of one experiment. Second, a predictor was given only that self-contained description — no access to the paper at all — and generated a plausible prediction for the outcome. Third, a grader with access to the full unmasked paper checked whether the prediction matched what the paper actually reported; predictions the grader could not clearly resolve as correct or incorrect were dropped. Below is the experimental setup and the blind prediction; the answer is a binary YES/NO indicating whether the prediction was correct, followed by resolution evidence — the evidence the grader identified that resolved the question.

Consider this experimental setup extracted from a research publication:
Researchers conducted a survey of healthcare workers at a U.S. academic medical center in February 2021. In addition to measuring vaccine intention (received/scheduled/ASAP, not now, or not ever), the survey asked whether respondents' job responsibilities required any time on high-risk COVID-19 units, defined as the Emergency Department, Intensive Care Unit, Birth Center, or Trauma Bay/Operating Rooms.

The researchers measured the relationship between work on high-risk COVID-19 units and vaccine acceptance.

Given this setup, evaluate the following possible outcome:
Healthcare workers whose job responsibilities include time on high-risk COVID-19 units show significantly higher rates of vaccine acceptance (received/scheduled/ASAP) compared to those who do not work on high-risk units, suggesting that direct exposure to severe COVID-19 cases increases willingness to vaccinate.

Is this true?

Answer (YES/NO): NO